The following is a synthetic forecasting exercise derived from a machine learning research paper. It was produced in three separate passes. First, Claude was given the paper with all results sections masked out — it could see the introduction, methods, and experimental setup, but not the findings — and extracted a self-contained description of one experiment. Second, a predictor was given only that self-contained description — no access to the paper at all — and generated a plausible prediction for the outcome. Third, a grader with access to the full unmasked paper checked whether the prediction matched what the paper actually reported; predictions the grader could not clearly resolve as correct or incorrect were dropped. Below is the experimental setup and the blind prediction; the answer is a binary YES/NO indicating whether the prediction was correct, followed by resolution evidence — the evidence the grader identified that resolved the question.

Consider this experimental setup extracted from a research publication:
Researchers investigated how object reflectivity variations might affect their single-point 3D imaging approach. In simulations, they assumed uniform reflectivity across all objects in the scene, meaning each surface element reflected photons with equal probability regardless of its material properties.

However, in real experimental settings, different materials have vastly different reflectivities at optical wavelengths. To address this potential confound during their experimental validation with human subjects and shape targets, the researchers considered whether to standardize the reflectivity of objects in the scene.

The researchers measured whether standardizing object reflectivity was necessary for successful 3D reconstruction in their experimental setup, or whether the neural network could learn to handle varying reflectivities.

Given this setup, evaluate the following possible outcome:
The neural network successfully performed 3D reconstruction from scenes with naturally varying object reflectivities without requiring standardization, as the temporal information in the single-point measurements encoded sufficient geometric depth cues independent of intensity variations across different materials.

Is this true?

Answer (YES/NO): NO